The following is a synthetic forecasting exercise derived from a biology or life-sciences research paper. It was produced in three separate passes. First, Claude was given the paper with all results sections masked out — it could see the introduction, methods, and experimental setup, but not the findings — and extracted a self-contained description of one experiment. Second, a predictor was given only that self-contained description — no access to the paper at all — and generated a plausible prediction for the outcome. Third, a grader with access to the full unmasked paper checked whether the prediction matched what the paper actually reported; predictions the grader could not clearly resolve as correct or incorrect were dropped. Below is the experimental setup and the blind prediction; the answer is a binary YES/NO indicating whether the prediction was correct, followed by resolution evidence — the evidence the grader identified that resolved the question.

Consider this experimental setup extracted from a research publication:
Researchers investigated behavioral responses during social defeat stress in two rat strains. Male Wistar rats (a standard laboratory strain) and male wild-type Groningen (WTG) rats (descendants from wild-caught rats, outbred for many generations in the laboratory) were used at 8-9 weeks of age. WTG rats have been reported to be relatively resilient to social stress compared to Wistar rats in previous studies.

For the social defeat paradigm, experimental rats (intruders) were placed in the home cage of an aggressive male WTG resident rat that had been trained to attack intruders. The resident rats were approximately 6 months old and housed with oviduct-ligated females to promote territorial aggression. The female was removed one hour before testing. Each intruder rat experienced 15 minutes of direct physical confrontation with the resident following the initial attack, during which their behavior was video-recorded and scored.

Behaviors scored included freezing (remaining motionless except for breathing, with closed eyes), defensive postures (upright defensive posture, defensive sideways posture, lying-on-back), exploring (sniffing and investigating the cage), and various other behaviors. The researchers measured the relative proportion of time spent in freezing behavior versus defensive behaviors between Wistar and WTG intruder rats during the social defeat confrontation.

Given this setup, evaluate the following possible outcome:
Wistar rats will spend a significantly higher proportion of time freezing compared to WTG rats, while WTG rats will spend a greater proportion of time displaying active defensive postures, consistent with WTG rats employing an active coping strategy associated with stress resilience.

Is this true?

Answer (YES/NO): YES